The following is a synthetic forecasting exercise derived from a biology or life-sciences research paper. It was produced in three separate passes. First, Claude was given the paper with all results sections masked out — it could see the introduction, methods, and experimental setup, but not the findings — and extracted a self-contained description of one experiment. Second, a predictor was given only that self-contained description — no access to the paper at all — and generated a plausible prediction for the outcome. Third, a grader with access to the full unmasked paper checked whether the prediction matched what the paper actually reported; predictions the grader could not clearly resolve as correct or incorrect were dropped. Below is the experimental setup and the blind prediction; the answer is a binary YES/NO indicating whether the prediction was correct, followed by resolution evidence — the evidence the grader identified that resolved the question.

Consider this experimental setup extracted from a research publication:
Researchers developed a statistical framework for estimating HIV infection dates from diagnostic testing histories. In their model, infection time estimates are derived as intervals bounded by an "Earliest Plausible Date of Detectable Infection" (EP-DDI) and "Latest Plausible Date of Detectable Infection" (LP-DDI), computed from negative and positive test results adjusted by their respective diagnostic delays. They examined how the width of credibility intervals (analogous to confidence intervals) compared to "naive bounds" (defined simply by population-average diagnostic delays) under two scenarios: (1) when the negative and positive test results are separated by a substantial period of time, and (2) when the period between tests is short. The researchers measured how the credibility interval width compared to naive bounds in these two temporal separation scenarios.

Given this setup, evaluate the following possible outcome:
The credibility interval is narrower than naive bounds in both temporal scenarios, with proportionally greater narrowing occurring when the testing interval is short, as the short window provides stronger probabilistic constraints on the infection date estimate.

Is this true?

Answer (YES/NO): NO